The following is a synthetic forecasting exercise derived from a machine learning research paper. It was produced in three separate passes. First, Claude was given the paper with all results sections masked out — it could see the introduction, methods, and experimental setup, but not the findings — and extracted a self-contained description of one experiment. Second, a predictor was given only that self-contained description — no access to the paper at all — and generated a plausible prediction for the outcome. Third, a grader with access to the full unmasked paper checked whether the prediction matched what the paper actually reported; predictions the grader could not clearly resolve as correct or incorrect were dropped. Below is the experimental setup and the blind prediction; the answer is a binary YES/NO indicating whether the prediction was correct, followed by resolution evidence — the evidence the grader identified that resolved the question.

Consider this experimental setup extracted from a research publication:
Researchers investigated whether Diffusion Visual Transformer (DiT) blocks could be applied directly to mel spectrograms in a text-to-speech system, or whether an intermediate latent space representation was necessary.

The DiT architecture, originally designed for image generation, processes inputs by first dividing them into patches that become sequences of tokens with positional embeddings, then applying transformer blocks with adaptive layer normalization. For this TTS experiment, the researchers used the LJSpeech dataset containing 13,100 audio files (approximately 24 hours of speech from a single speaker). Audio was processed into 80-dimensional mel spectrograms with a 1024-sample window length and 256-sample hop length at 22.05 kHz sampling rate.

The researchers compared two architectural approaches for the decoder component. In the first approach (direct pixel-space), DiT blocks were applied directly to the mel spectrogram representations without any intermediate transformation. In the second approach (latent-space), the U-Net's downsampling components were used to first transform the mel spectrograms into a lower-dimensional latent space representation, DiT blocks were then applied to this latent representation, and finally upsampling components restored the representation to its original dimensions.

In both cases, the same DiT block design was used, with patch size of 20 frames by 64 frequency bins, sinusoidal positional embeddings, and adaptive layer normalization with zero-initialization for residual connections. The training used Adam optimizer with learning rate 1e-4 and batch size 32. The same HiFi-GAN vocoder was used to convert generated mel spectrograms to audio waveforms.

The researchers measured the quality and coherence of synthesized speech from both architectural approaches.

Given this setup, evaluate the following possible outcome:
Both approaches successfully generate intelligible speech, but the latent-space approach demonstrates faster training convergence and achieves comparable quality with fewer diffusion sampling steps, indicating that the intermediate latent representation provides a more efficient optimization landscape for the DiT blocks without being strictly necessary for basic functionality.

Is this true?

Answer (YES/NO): NO